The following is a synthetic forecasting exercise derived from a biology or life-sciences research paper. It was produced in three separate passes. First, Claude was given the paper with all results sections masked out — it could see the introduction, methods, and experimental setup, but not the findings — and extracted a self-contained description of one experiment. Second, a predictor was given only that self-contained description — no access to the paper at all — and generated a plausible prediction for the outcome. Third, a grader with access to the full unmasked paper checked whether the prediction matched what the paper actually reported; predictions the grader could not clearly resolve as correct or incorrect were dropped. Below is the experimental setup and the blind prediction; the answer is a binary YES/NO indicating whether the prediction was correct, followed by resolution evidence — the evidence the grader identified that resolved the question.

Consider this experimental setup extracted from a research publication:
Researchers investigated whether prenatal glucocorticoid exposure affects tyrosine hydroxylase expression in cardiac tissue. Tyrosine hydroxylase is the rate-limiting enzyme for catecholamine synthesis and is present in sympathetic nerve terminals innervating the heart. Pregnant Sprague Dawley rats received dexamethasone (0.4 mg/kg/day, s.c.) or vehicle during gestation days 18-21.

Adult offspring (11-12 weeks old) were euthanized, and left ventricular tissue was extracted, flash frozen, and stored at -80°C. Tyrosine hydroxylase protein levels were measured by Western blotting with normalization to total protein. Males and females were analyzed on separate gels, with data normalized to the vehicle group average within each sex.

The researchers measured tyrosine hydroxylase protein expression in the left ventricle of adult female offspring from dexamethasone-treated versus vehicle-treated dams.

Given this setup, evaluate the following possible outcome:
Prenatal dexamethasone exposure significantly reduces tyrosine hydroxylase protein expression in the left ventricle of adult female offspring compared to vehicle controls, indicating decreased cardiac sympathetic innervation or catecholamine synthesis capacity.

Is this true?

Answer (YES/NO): NO